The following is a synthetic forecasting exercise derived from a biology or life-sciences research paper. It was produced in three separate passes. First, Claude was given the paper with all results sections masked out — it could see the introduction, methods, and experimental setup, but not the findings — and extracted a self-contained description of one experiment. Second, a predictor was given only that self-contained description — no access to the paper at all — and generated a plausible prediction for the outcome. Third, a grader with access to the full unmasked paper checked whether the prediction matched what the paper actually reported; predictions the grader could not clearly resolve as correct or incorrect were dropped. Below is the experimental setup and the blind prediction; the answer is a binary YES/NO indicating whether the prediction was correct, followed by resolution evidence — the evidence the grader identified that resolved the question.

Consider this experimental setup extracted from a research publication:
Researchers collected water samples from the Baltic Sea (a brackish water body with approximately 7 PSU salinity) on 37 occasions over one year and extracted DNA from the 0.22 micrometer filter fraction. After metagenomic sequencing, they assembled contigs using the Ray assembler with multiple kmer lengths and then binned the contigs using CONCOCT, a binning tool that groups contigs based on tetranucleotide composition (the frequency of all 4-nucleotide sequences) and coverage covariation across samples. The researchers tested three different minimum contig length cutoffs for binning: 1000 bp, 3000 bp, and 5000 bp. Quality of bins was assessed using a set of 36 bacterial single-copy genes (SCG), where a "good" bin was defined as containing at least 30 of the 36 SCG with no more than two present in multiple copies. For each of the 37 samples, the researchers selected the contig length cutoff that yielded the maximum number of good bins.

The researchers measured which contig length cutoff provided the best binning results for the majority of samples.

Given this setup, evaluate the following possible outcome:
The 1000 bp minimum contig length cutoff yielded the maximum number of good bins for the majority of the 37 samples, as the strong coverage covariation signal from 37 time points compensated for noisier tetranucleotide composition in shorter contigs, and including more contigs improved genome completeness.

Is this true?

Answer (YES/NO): YES